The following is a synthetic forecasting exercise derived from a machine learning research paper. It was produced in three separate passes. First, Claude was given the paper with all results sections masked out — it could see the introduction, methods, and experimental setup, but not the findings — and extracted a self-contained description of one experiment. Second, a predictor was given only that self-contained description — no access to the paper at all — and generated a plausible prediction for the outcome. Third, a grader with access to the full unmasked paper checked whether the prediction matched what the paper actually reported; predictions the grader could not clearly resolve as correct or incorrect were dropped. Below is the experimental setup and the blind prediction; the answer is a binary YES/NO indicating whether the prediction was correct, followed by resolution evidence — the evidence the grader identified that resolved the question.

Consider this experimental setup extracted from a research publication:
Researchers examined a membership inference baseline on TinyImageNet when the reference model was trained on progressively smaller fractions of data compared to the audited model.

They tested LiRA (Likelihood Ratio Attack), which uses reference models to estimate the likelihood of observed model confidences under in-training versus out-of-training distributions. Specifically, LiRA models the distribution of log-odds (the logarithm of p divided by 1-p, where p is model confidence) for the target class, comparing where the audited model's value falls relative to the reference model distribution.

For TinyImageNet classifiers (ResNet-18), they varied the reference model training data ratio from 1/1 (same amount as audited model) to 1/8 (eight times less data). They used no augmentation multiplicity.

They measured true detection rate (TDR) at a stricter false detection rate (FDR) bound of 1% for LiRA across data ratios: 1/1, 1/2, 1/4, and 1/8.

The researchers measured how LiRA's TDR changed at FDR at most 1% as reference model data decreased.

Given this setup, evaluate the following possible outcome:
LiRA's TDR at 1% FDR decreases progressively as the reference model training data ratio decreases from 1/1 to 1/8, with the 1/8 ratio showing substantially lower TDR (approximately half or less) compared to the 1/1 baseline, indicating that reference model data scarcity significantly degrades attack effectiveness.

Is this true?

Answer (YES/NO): YES